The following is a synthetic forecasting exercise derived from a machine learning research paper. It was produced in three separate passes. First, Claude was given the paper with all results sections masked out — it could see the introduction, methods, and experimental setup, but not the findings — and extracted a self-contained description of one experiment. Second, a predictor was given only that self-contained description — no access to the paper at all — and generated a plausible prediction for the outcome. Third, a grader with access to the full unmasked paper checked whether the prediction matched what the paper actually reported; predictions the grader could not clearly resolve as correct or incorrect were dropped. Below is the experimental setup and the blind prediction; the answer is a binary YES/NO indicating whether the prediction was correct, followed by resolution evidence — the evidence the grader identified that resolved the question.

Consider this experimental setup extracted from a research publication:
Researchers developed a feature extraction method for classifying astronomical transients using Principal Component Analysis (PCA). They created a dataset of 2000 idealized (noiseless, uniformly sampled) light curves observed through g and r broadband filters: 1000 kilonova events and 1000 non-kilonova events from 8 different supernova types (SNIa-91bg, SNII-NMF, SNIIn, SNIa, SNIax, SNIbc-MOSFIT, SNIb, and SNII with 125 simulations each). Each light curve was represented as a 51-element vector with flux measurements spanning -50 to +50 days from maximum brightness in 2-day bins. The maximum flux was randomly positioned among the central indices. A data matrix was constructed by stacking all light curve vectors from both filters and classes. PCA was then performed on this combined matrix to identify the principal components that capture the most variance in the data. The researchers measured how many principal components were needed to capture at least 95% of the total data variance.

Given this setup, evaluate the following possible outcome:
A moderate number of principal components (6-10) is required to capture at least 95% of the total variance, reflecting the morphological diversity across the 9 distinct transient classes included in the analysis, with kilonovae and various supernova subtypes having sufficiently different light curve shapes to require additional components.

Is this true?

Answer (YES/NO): NO